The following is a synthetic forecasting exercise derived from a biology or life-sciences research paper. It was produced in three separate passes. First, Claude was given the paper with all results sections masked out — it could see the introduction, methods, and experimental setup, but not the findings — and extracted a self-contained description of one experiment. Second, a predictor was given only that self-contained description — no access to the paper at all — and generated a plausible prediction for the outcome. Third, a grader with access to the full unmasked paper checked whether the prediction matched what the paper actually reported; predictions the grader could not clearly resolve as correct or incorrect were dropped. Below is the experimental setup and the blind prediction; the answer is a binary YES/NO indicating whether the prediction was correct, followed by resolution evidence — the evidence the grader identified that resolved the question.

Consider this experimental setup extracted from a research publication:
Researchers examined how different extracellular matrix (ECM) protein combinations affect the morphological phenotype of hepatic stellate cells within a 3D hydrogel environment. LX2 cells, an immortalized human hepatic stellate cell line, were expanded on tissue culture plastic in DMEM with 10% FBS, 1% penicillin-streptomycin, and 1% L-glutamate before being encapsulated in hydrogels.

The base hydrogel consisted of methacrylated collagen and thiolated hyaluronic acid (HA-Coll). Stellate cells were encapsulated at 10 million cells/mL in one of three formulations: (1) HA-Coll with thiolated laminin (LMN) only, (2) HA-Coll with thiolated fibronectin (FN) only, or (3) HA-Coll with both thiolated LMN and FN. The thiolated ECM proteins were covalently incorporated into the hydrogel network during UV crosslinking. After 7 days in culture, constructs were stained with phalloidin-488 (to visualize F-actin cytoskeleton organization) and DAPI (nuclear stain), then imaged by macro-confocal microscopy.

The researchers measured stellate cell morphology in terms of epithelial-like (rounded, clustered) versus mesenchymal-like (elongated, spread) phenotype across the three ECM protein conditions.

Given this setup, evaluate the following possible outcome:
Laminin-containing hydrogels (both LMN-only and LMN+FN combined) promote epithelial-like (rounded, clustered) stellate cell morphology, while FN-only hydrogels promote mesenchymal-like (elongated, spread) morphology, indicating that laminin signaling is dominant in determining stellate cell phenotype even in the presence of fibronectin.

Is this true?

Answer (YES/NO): NO